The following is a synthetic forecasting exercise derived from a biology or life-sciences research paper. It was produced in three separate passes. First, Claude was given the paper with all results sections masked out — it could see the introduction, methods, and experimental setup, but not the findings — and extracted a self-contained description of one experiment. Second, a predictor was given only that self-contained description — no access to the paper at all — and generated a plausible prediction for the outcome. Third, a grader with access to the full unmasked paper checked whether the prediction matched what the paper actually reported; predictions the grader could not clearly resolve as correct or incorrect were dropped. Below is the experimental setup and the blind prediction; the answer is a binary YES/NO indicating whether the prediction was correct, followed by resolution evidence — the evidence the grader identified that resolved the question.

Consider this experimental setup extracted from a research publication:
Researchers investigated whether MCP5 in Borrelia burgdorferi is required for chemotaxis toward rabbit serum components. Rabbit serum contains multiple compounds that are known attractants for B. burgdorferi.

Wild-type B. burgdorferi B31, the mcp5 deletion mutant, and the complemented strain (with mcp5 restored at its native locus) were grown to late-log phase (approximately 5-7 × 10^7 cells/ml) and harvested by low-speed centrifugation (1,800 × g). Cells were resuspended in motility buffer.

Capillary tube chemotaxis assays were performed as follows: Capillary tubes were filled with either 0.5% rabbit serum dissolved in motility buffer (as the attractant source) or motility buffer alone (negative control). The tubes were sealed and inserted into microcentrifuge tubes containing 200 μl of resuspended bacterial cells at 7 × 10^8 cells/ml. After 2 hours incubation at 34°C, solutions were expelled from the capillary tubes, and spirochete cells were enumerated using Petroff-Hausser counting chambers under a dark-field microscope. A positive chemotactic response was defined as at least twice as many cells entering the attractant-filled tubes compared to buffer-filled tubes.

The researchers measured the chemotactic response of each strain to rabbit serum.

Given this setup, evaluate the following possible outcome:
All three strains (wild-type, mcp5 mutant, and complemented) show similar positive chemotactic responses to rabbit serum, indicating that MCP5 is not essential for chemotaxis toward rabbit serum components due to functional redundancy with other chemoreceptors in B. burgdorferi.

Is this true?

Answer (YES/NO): YES